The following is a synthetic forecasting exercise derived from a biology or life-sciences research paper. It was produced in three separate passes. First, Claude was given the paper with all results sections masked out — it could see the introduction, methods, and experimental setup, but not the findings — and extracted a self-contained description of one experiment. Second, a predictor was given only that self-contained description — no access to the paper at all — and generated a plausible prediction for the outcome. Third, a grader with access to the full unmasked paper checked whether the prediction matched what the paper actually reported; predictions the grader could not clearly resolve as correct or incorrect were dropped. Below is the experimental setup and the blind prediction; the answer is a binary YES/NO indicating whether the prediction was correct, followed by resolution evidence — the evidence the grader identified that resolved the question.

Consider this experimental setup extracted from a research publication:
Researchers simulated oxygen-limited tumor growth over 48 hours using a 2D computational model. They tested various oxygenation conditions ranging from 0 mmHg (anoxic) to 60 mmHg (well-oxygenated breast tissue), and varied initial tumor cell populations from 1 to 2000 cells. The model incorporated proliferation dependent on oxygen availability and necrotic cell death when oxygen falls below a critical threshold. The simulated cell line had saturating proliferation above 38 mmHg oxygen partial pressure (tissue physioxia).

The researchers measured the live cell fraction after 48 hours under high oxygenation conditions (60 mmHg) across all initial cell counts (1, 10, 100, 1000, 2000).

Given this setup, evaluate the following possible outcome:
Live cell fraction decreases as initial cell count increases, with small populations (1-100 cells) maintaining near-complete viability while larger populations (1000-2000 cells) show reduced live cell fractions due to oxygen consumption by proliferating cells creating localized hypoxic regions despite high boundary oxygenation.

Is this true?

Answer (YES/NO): NO